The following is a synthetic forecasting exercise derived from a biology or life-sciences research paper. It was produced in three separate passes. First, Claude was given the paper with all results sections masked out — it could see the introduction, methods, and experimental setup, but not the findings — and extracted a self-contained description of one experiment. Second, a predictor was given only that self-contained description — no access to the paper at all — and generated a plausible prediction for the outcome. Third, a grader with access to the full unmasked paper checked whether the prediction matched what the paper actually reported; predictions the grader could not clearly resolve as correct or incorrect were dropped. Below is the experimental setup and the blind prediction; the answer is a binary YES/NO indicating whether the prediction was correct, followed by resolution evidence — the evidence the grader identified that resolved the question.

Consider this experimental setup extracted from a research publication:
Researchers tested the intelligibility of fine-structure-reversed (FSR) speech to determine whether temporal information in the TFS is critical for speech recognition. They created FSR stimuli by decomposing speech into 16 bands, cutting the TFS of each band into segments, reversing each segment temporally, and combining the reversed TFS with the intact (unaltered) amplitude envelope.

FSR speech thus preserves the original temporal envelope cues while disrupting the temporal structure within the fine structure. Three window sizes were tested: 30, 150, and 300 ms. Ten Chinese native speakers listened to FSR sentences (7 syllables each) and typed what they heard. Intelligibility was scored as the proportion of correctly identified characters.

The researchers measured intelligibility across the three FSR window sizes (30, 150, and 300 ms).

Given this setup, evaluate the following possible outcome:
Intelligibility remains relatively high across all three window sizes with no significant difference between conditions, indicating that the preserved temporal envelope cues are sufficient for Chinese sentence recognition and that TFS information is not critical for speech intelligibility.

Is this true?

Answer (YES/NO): NO